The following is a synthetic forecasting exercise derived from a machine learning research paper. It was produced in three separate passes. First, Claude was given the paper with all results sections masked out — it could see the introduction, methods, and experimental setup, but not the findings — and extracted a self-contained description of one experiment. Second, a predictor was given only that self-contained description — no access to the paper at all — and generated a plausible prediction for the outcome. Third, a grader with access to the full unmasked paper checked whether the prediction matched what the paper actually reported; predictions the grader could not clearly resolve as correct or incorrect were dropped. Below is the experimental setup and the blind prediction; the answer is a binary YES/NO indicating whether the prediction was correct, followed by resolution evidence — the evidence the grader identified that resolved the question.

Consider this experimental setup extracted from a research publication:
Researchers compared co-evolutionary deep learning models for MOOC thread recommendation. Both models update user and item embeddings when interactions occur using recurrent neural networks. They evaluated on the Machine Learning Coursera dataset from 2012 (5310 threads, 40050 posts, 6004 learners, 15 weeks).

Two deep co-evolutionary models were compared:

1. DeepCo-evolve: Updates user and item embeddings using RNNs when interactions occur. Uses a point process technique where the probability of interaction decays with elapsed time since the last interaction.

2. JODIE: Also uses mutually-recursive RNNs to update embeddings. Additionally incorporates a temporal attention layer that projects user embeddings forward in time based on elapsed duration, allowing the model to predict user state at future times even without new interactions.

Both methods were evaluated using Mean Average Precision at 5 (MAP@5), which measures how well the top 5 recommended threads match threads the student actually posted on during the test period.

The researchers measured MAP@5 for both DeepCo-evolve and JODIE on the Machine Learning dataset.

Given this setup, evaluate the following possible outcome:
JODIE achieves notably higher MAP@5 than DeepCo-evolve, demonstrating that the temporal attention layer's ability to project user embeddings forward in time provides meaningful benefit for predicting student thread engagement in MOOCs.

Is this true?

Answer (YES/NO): YES